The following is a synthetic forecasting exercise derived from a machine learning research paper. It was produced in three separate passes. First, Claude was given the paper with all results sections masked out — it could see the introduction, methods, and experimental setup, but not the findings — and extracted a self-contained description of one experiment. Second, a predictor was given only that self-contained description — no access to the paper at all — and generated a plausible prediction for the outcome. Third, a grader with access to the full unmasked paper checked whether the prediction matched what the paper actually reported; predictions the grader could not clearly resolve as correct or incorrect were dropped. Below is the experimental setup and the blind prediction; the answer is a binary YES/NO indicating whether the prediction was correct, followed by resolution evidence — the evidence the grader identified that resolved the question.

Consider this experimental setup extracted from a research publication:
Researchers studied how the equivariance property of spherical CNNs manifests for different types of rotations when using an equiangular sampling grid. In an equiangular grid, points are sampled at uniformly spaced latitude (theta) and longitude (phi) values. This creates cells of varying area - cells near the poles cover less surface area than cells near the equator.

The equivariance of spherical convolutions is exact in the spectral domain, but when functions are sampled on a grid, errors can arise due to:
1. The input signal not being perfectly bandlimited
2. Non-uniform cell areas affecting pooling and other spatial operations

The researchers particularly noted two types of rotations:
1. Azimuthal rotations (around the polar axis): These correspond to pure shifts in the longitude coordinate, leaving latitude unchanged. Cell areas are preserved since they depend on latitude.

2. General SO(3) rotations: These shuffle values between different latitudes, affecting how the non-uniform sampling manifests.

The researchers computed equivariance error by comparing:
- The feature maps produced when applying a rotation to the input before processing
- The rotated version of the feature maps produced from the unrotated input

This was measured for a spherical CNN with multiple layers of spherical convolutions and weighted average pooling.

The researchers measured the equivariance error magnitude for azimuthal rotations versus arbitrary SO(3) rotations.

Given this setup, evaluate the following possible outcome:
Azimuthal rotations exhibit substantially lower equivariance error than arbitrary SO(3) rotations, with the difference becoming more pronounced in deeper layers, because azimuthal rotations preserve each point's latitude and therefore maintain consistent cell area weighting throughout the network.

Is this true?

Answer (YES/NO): NO